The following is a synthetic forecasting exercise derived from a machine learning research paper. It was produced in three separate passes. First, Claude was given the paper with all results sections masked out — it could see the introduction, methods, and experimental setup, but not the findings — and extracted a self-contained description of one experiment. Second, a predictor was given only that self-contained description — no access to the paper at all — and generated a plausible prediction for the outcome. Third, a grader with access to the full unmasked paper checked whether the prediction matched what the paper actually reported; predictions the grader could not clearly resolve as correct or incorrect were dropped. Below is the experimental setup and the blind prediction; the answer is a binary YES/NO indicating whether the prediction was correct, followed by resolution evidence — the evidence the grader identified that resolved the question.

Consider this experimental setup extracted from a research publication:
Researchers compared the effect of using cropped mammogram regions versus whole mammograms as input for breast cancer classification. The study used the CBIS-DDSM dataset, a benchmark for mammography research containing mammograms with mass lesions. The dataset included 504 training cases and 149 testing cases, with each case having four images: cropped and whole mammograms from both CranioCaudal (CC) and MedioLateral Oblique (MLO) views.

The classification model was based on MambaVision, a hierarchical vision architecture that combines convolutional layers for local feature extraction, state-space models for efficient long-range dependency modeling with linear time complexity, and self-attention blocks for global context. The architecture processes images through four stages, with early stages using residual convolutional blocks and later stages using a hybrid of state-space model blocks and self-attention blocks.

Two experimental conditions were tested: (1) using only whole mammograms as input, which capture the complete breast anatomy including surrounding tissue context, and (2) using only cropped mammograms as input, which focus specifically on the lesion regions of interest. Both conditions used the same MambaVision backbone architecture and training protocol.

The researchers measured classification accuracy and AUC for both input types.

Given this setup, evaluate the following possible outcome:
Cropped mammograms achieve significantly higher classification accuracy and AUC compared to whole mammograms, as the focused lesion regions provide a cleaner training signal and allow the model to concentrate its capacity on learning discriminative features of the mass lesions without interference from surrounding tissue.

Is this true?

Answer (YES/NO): NO